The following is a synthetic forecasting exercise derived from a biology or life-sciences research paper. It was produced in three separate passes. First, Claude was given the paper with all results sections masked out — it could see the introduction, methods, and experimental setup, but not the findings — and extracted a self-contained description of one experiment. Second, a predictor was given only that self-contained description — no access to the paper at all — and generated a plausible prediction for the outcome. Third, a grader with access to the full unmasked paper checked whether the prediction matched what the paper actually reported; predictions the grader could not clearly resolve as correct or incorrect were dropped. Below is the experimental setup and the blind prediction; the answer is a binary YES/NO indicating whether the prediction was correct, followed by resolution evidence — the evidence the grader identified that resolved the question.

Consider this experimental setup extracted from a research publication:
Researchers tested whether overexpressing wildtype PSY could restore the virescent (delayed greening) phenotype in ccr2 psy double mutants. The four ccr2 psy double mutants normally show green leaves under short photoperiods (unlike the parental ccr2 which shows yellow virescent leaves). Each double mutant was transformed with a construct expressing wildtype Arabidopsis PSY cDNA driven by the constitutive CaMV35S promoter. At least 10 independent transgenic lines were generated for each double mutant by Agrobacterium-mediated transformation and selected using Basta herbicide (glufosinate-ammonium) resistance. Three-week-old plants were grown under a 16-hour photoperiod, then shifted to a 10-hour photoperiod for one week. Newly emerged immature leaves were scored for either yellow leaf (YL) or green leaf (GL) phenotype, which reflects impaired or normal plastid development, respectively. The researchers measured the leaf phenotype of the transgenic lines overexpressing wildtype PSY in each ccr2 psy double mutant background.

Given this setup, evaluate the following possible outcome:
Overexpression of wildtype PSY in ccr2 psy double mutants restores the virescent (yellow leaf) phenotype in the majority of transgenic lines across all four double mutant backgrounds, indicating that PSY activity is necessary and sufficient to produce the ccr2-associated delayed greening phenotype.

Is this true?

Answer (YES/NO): YES